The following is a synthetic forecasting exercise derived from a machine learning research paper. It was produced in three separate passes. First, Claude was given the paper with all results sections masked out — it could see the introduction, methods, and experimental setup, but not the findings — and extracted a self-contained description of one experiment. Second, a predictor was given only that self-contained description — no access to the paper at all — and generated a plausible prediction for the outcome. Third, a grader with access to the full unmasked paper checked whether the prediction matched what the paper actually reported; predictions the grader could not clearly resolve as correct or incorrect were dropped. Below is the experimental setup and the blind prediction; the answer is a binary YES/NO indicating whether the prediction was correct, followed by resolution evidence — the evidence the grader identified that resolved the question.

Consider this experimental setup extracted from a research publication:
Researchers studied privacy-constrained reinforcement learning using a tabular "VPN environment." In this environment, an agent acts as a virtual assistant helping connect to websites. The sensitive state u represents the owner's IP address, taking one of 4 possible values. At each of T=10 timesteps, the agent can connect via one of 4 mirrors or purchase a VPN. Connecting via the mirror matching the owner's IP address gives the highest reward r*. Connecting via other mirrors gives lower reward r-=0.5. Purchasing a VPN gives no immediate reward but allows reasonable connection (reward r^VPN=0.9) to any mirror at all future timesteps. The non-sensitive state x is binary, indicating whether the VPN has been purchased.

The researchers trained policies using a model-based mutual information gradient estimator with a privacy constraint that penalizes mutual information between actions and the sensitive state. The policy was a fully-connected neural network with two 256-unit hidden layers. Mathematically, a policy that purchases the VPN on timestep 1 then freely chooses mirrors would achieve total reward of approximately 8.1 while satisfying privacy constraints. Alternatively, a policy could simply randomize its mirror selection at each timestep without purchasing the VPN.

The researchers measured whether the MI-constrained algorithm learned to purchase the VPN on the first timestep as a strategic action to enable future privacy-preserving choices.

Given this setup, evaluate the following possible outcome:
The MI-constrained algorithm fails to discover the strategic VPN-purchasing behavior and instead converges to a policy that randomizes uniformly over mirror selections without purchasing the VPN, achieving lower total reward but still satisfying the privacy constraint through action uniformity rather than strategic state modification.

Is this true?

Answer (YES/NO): NO